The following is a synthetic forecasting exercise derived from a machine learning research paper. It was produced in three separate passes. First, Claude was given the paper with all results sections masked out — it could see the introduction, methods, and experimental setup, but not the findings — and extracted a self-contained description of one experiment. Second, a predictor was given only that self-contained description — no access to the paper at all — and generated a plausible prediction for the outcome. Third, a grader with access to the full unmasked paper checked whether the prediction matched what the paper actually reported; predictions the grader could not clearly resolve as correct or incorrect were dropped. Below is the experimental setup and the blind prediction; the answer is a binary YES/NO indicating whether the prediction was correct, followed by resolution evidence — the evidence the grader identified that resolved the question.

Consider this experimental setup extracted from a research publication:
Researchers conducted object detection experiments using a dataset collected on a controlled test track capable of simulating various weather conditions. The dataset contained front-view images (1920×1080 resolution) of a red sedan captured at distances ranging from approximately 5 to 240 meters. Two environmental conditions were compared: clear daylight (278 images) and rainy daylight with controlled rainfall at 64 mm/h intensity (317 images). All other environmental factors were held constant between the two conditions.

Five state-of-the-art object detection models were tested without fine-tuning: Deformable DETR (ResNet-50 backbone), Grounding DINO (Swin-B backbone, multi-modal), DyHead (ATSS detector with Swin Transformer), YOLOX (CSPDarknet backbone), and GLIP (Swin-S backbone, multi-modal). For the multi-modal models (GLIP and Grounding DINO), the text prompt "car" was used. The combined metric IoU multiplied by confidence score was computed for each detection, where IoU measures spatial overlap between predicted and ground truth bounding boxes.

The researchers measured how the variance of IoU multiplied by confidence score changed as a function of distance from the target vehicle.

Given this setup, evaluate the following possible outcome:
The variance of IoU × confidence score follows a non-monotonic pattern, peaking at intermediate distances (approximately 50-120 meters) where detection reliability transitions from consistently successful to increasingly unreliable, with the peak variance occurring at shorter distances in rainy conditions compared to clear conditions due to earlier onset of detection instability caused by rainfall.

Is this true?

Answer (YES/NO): NO